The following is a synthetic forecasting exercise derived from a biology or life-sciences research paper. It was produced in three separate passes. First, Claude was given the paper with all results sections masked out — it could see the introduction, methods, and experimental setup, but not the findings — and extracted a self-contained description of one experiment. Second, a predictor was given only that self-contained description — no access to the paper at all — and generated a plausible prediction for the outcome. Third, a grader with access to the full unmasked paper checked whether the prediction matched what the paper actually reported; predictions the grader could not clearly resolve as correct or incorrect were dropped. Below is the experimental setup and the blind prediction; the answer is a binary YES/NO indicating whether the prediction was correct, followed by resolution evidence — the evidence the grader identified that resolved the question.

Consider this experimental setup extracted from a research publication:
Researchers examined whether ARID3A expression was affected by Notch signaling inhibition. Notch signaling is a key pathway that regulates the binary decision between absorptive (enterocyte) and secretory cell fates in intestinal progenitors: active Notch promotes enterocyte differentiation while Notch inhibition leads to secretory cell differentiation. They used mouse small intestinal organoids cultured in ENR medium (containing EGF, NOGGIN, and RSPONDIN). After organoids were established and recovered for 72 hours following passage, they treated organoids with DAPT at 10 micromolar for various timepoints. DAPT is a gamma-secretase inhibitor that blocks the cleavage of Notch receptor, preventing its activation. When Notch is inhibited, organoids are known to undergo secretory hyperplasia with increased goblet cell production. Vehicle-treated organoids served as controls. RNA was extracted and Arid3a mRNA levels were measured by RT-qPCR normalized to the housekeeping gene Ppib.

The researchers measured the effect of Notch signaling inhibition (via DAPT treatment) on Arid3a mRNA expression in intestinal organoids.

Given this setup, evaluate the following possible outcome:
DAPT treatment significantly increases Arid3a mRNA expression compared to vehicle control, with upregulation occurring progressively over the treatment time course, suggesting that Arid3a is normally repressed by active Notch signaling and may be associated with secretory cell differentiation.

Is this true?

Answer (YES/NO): NO